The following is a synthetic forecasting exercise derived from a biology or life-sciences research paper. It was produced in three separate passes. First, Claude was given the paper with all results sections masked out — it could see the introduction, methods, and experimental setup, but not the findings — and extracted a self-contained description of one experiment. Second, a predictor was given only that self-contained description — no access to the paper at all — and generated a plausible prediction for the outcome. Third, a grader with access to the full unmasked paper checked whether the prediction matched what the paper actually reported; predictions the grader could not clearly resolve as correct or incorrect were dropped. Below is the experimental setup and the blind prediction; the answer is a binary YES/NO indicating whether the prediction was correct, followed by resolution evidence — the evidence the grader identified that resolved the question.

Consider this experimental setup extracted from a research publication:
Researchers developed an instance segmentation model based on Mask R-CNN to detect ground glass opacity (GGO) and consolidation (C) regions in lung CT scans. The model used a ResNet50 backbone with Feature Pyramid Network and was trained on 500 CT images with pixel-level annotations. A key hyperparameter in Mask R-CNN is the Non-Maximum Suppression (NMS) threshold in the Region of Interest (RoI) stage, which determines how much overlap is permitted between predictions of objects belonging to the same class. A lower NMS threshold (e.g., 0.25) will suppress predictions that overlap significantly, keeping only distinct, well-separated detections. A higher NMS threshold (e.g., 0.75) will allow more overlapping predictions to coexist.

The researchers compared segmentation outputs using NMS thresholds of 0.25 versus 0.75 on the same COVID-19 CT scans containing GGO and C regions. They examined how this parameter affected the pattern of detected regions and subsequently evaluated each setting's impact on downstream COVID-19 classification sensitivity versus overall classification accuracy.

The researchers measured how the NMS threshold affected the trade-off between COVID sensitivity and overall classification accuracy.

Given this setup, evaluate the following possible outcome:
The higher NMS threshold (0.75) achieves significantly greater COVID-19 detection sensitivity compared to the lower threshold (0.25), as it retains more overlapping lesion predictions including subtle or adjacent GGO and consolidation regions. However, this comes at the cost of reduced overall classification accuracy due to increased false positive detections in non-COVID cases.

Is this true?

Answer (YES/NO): YES